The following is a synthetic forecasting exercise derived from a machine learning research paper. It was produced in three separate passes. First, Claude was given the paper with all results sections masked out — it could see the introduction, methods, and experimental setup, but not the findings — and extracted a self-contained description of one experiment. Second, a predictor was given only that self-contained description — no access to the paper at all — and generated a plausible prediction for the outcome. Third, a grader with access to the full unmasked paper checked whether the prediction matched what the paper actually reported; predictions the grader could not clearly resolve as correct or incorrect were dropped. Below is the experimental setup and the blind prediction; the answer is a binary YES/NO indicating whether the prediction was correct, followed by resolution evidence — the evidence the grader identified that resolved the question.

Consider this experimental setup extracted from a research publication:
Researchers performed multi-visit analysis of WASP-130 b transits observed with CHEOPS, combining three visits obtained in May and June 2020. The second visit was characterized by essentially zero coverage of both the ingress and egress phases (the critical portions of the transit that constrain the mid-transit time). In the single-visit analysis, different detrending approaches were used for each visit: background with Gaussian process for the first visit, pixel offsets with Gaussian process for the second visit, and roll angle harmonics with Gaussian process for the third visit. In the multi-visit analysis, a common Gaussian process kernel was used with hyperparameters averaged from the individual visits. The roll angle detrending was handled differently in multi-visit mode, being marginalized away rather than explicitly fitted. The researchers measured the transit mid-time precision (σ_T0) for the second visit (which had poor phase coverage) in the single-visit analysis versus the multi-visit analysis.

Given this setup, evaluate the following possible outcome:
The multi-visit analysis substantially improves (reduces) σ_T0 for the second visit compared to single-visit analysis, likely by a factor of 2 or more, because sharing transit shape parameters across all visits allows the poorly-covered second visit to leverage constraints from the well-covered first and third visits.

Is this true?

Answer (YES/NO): NO